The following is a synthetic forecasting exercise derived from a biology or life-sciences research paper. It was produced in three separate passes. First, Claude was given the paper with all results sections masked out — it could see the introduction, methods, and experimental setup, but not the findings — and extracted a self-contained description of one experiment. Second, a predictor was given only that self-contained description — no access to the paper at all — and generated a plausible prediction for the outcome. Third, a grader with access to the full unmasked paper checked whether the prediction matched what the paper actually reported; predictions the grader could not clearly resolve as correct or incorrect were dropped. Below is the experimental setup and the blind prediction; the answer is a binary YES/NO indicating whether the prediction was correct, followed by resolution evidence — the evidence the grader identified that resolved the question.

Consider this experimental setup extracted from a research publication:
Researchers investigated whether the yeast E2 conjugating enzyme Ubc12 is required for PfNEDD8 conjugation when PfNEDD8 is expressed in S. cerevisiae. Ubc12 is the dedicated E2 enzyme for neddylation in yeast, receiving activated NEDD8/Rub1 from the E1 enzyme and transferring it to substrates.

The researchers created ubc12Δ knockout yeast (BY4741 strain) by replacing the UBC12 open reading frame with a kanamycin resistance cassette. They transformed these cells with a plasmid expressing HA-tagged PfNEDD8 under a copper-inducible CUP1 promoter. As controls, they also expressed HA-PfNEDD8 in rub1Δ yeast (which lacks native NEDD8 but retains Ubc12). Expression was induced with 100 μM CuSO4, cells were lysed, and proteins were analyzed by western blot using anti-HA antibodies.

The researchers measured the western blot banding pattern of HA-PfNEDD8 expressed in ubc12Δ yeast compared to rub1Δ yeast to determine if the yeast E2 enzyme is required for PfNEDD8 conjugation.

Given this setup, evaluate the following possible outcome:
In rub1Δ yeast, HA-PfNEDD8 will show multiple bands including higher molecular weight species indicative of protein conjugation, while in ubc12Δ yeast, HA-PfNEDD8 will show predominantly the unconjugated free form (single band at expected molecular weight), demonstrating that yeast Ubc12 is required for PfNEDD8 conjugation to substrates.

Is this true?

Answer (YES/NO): YES